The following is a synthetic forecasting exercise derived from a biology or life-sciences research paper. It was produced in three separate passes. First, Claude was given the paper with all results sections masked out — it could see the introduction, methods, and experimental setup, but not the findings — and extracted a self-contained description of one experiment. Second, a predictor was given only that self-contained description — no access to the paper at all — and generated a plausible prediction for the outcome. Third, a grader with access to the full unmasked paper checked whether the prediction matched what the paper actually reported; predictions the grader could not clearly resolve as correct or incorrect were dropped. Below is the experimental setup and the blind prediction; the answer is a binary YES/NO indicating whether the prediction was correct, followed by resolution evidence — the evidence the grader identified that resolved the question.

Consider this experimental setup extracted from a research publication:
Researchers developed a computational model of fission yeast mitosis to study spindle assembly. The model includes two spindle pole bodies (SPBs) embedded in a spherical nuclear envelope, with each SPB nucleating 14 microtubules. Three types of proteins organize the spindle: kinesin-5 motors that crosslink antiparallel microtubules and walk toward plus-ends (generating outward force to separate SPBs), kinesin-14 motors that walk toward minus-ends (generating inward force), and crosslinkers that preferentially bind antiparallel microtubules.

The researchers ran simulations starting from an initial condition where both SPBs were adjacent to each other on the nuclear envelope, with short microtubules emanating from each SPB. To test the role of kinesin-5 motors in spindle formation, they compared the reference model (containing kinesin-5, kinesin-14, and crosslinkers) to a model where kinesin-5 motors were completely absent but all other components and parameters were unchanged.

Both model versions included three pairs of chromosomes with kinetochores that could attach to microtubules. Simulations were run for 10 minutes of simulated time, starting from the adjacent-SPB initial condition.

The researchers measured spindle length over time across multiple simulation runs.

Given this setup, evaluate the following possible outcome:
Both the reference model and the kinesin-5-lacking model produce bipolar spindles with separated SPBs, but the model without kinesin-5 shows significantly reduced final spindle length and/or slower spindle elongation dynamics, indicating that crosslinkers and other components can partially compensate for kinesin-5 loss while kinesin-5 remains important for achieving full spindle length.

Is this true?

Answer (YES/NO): NO